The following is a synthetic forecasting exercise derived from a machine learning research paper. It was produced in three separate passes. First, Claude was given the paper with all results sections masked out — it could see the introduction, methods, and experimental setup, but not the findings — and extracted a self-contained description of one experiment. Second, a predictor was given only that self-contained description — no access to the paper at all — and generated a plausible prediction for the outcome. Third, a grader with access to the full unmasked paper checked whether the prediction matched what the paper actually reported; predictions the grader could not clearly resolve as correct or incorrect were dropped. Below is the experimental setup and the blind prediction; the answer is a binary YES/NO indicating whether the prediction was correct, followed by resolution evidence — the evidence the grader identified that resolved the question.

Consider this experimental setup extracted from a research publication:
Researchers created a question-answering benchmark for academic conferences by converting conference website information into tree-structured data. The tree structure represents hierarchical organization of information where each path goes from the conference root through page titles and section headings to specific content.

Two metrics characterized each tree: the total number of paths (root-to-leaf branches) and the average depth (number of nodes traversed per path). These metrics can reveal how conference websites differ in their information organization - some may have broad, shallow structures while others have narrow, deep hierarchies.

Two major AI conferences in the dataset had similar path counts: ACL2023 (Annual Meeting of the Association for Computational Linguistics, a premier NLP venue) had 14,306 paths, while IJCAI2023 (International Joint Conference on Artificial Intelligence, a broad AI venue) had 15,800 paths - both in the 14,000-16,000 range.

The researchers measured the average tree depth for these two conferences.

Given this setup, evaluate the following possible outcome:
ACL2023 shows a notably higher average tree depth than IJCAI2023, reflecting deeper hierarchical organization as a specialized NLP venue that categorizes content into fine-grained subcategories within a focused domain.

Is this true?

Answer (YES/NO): YES